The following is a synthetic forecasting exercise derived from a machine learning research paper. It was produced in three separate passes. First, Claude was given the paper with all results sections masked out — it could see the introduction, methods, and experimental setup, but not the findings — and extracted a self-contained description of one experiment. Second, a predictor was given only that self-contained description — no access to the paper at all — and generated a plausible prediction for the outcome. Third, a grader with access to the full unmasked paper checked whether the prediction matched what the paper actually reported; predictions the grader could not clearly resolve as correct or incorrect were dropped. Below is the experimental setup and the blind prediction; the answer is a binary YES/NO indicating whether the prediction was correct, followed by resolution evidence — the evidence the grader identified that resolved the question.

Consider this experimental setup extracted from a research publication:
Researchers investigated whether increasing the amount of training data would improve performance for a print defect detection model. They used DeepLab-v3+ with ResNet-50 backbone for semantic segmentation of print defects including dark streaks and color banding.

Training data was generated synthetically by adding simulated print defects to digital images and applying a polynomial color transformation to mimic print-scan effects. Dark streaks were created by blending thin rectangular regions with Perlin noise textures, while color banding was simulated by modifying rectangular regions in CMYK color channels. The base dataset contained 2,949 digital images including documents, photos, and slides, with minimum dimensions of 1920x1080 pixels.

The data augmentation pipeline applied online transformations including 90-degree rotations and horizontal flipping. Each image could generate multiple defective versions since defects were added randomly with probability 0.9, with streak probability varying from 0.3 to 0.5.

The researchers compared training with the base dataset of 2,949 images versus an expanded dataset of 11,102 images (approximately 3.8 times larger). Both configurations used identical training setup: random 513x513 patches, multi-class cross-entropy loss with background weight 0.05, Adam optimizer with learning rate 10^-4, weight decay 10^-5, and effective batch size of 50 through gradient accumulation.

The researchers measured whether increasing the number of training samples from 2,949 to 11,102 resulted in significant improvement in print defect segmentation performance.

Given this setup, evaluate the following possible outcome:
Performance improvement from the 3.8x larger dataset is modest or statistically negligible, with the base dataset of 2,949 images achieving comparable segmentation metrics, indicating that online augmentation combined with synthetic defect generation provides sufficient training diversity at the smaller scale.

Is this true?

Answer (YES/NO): YES